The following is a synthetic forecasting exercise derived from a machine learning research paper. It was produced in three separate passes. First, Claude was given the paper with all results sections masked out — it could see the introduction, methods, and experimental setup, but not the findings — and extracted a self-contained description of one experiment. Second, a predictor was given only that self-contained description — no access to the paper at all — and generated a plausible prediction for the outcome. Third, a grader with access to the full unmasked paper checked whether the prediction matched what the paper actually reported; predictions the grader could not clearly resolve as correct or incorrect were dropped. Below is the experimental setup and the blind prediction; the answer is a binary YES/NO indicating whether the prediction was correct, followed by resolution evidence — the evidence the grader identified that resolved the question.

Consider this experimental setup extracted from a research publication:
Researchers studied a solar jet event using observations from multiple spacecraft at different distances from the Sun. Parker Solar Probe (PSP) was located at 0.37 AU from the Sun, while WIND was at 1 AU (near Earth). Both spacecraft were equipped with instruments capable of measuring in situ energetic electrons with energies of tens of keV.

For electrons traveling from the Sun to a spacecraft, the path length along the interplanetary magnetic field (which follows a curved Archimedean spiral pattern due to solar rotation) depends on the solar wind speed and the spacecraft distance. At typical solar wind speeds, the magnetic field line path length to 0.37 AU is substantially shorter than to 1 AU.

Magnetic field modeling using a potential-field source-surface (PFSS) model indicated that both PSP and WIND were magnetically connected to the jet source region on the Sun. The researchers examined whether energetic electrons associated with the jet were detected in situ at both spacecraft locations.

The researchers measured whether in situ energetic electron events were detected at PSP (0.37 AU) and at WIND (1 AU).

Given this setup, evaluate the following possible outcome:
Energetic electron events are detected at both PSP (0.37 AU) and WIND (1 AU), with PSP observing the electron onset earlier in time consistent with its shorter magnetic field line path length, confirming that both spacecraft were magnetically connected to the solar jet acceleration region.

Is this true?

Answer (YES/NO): YES